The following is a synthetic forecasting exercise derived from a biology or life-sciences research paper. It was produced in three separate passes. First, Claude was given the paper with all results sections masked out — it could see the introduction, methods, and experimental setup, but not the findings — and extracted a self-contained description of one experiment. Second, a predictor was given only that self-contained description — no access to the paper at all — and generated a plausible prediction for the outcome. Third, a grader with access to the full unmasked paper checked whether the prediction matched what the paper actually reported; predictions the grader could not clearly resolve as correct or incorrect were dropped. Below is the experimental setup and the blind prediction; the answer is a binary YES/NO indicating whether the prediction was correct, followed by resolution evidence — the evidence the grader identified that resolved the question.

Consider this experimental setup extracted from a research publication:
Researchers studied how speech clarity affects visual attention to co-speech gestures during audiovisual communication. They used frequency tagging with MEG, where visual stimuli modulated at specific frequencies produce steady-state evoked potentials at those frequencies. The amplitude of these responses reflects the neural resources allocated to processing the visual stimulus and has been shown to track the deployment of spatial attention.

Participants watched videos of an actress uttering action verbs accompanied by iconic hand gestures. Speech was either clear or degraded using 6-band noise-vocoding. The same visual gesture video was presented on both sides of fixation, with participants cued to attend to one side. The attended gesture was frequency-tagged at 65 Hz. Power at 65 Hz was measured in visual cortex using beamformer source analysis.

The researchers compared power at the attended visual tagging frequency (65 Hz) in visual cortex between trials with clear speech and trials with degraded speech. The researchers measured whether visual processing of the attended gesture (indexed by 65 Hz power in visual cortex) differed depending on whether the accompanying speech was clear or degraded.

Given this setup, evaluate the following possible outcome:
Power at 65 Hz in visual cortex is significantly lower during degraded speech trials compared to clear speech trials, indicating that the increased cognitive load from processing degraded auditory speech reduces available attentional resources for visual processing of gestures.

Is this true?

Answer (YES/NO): NO